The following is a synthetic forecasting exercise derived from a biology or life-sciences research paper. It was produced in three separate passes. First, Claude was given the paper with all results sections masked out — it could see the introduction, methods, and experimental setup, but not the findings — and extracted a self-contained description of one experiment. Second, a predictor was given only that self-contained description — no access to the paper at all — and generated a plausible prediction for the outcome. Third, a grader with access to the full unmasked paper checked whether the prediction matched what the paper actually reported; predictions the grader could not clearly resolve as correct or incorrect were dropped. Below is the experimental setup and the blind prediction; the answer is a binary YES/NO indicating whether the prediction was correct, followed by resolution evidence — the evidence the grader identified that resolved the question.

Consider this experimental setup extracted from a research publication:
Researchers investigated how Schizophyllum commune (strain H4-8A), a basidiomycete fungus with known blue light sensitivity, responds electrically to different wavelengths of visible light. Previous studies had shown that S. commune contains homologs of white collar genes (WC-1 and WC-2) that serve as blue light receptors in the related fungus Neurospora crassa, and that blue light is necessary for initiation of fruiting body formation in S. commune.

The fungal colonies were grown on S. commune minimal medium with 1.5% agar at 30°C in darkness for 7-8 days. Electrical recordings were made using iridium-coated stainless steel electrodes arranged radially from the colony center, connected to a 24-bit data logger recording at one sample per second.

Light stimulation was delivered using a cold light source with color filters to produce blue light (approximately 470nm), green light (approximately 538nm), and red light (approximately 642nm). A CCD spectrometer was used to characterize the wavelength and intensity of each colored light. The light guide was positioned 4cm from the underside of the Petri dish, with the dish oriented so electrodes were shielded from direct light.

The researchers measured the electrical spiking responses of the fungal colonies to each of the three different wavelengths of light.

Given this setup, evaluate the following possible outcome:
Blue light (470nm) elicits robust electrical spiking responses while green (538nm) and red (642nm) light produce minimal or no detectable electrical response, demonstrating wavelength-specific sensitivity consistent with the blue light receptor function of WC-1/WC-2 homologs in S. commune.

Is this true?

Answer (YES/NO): NO